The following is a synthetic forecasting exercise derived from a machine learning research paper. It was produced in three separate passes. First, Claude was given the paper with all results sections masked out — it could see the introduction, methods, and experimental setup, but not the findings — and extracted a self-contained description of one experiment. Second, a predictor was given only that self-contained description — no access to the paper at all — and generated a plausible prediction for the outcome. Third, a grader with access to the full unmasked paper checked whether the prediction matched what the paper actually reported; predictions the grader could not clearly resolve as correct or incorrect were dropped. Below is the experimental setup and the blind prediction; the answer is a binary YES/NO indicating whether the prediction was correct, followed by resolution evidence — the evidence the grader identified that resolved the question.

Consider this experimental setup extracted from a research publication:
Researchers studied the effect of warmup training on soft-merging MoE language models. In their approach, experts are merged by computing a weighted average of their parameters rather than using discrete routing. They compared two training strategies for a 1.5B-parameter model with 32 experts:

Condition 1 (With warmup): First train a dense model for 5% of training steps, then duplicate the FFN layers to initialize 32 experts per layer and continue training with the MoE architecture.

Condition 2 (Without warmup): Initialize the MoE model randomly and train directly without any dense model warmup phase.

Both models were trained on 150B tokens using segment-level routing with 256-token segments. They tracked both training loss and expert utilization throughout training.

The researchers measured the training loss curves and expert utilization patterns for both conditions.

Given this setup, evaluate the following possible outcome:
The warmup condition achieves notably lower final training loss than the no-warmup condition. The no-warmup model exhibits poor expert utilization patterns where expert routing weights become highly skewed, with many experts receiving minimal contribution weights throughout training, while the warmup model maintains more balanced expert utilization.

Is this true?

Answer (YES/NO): YES